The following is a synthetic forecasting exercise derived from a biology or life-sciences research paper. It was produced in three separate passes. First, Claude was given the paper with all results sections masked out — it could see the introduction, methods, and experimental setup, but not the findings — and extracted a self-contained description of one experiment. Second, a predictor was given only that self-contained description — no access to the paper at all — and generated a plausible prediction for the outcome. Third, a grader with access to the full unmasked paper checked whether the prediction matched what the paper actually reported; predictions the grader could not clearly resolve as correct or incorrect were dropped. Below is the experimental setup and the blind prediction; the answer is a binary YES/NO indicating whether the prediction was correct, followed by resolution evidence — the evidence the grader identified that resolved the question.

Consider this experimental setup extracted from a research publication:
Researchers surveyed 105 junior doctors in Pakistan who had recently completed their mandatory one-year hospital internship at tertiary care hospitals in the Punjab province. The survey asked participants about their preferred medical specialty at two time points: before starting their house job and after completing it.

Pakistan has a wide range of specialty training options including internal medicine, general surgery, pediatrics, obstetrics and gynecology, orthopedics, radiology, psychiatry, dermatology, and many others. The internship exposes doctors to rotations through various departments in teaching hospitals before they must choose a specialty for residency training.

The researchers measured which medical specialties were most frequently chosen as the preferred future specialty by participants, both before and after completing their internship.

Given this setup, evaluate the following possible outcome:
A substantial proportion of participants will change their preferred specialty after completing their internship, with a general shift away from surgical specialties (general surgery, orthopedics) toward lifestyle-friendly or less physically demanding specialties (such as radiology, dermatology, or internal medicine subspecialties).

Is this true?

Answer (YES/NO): NO